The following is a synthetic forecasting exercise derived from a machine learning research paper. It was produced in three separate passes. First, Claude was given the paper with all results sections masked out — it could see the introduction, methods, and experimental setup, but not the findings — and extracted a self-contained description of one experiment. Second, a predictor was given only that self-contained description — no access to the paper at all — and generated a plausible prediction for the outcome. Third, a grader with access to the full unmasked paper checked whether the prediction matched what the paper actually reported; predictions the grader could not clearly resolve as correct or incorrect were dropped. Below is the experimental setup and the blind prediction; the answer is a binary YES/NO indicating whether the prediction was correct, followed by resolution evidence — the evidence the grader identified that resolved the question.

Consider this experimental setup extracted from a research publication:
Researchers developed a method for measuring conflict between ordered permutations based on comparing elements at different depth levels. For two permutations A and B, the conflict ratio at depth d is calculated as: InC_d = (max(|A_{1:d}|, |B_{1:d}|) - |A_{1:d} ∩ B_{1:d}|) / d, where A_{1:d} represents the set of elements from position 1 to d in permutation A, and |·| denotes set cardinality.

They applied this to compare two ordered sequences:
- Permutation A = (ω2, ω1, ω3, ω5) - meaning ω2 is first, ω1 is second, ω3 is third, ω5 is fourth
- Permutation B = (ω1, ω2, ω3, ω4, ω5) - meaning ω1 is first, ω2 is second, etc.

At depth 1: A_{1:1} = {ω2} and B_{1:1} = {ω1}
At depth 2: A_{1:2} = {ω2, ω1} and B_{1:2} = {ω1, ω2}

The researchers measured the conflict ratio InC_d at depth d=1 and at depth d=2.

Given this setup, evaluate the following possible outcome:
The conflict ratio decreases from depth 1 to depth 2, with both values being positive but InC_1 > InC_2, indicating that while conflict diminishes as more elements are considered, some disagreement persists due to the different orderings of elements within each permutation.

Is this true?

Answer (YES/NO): NO